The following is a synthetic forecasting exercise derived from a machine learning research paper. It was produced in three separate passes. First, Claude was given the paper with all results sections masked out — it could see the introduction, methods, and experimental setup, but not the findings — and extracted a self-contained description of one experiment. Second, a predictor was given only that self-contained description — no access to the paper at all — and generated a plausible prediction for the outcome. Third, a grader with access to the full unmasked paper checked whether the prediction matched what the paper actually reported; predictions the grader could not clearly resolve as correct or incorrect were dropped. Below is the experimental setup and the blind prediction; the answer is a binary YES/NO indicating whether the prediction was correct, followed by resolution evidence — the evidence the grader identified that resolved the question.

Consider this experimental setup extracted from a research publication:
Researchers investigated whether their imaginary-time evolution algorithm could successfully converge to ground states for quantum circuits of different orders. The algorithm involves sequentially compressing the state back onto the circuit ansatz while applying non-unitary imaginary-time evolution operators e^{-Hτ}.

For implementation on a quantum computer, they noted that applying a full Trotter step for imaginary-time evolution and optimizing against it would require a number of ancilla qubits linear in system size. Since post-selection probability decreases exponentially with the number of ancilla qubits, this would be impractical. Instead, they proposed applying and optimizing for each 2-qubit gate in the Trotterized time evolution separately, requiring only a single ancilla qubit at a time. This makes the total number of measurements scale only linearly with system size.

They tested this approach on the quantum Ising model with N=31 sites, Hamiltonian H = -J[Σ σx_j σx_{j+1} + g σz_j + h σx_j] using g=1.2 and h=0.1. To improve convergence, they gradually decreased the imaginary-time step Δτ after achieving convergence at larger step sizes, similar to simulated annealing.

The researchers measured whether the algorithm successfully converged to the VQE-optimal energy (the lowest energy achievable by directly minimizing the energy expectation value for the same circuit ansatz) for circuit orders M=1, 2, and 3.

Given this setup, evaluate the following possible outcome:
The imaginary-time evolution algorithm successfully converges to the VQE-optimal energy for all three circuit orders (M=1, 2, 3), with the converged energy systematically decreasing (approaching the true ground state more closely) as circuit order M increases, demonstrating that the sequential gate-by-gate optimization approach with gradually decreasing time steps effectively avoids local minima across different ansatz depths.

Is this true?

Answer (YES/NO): YES